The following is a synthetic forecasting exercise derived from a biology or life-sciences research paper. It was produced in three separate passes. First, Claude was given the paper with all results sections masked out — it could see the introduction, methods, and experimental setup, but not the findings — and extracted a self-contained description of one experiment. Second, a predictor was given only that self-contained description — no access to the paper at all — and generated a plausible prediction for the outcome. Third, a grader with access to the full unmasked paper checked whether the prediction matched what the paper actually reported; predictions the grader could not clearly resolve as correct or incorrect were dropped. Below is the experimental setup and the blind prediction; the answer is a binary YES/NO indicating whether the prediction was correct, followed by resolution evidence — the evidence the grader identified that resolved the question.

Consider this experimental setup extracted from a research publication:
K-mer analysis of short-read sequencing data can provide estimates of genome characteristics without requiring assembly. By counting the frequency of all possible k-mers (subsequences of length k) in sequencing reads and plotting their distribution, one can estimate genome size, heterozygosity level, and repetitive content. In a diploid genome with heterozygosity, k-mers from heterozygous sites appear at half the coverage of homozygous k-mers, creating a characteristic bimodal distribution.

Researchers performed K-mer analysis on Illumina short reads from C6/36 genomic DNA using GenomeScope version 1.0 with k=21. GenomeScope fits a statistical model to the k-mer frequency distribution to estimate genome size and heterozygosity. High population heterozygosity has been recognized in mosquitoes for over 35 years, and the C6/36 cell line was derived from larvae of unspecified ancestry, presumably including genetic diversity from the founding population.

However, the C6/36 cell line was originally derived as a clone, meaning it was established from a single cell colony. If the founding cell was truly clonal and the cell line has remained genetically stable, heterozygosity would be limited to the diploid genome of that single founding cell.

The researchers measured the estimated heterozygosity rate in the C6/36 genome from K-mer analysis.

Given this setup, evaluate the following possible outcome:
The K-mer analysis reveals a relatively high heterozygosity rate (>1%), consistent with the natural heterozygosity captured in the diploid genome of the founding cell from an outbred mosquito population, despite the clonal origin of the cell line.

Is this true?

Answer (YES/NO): YES